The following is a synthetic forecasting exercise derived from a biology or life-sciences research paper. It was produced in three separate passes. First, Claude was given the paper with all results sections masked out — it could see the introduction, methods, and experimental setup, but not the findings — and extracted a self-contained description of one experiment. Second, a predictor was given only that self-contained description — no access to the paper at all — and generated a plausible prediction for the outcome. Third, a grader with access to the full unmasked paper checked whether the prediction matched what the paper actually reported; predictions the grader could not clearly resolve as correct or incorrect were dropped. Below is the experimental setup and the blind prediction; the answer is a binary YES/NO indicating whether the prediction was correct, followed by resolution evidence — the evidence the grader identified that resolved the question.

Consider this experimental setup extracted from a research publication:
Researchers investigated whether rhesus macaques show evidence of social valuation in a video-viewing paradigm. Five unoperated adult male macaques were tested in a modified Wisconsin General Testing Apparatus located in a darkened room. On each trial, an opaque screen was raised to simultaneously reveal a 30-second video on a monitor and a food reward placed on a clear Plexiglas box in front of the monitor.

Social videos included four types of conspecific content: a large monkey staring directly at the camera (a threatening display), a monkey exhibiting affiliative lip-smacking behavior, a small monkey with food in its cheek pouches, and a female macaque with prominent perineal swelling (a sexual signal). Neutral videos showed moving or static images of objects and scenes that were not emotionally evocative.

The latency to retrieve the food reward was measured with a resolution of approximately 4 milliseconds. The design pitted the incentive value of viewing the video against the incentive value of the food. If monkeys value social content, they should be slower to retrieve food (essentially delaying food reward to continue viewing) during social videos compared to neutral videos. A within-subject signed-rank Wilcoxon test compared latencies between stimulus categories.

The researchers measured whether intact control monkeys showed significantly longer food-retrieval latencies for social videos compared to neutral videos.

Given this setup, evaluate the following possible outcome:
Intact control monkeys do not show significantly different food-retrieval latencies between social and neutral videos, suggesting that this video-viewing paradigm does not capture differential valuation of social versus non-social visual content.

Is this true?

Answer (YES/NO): NO